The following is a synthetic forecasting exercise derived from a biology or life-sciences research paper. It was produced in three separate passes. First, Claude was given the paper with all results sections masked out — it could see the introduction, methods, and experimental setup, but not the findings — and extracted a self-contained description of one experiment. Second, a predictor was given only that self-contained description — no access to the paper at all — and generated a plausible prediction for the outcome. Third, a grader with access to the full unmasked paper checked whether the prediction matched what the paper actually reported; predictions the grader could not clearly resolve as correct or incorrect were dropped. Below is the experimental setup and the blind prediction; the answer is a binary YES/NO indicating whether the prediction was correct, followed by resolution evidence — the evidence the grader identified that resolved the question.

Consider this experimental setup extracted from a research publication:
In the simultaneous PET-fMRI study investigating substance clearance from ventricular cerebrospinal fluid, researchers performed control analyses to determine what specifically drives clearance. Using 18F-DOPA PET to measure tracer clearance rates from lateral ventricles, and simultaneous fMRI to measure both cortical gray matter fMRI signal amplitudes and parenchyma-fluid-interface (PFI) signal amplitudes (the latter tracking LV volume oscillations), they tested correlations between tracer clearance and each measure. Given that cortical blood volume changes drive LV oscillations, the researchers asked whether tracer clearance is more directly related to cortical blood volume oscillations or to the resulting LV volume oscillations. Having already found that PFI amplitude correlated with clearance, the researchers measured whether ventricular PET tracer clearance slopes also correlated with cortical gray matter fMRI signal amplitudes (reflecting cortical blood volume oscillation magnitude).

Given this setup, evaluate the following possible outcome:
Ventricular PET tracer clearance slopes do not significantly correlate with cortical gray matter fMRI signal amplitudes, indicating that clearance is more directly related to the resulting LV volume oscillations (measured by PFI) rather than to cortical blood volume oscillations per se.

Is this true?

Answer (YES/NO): YES